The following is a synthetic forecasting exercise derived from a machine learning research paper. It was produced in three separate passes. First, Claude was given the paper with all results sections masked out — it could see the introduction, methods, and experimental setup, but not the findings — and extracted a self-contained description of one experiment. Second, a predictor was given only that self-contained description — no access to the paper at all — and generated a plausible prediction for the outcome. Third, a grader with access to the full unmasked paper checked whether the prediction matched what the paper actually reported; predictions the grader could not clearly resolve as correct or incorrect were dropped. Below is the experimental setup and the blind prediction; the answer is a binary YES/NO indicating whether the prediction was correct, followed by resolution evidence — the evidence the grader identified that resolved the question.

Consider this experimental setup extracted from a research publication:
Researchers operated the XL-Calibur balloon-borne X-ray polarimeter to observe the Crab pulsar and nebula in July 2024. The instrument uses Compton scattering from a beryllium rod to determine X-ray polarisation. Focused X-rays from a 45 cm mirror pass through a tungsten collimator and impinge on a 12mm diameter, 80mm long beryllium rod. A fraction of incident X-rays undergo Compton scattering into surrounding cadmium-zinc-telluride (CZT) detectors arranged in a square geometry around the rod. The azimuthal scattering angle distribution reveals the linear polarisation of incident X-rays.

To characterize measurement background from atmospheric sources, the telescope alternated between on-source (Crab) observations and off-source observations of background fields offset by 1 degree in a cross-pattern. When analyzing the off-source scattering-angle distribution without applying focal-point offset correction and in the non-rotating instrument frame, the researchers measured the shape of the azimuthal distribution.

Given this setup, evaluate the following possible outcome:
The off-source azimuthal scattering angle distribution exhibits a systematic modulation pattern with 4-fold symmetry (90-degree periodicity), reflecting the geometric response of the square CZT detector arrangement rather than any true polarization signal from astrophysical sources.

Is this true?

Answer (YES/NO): NO